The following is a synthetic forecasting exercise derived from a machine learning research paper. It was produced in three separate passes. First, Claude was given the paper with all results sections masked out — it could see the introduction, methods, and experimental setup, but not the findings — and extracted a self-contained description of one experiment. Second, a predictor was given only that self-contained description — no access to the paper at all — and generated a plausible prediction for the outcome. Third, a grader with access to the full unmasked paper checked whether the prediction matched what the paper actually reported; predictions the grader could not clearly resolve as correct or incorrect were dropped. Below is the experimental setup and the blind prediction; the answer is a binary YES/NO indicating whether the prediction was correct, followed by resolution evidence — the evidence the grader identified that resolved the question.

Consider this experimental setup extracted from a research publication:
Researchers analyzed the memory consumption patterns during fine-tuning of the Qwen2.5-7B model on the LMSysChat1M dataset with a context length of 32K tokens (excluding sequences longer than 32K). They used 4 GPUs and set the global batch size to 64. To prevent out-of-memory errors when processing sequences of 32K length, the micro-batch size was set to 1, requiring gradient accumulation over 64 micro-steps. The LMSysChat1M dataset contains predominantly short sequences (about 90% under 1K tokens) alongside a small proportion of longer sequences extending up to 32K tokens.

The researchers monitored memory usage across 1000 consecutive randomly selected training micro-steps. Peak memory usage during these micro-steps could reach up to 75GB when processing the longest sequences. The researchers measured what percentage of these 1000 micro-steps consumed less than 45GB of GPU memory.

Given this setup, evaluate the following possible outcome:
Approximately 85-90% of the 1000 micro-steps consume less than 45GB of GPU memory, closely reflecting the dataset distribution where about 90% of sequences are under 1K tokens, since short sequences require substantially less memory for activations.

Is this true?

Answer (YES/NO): NO